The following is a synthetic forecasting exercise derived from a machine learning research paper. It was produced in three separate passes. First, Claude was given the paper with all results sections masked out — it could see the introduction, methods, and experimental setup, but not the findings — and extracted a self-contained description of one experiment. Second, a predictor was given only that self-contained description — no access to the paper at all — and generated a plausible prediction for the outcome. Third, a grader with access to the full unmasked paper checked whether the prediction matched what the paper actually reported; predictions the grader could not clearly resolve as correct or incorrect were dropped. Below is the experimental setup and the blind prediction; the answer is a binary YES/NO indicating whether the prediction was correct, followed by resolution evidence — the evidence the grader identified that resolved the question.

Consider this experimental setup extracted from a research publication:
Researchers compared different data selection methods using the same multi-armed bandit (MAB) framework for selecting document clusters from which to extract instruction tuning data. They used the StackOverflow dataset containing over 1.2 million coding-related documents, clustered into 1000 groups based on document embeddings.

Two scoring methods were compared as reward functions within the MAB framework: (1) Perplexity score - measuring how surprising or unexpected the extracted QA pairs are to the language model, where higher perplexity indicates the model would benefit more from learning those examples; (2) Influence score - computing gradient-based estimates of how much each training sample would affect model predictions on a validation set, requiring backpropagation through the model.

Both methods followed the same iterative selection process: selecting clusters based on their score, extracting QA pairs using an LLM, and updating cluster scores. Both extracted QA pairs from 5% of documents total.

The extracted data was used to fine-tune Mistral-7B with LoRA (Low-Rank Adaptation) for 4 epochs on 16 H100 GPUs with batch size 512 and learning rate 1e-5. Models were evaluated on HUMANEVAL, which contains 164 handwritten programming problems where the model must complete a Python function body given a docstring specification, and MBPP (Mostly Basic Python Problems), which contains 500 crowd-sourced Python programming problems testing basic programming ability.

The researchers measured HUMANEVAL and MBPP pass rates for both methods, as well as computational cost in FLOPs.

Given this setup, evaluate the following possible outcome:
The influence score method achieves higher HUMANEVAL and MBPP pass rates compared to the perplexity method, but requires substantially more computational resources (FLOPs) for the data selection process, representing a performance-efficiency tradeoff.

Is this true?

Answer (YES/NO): NO